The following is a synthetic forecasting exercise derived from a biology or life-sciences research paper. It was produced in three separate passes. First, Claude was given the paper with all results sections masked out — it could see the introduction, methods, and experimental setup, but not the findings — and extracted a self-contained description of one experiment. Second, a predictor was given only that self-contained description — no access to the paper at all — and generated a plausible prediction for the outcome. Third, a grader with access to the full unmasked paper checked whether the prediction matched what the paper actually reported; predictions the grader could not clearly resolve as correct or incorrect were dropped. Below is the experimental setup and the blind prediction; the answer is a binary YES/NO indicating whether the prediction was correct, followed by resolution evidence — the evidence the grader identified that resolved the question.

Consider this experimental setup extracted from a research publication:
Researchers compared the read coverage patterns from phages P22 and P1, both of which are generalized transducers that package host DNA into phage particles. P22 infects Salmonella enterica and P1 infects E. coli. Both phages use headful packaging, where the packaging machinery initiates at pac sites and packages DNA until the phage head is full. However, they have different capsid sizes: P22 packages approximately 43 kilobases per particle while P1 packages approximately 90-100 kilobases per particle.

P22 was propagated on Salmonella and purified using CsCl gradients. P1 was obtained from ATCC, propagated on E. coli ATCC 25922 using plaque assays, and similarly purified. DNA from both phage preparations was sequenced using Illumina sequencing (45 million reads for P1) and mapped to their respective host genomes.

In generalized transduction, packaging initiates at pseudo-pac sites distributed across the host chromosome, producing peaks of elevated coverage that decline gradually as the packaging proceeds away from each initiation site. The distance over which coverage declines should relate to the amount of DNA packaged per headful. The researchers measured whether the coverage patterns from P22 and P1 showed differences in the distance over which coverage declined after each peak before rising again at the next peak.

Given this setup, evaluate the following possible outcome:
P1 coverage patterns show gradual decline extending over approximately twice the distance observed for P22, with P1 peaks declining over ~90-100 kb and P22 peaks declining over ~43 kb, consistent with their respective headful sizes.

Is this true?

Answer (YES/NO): NO